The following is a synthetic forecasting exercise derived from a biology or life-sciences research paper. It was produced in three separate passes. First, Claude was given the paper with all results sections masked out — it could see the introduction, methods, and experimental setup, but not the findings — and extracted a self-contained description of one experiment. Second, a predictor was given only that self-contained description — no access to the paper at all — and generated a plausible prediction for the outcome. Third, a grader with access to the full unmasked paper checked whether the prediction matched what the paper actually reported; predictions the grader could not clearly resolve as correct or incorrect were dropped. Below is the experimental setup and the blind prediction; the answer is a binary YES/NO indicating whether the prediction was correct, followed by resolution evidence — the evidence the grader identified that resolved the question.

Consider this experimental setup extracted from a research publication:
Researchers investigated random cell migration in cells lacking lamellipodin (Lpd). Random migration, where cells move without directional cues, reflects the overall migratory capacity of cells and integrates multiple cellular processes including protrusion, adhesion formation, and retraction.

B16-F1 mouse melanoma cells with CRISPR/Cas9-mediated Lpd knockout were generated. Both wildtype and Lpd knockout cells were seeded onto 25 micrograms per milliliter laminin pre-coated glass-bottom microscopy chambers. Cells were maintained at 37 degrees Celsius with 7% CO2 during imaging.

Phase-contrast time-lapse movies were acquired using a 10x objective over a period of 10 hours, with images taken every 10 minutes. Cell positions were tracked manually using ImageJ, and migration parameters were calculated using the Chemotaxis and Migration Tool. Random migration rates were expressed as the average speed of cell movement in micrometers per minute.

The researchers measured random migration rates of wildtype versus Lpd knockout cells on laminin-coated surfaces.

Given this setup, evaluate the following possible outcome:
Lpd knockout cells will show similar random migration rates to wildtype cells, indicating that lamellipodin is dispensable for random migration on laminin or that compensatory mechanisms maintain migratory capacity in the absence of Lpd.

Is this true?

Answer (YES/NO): NO